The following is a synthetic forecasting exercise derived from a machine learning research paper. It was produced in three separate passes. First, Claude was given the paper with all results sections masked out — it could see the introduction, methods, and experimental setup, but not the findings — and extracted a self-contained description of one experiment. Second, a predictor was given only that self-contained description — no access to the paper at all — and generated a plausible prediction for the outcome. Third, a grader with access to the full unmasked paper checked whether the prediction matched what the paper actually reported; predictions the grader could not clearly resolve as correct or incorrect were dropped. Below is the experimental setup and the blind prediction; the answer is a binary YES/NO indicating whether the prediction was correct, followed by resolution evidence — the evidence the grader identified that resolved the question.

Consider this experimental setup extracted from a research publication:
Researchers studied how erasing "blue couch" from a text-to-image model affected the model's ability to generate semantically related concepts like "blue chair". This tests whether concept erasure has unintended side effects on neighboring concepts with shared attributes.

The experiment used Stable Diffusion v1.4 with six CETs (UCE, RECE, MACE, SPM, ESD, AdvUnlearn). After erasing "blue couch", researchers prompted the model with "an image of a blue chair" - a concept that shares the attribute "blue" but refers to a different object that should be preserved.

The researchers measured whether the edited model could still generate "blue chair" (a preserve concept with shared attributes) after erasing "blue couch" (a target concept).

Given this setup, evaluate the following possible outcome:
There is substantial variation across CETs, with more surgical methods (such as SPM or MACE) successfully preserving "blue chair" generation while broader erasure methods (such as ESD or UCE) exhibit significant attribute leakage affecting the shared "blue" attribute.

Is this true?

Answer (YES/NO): NO